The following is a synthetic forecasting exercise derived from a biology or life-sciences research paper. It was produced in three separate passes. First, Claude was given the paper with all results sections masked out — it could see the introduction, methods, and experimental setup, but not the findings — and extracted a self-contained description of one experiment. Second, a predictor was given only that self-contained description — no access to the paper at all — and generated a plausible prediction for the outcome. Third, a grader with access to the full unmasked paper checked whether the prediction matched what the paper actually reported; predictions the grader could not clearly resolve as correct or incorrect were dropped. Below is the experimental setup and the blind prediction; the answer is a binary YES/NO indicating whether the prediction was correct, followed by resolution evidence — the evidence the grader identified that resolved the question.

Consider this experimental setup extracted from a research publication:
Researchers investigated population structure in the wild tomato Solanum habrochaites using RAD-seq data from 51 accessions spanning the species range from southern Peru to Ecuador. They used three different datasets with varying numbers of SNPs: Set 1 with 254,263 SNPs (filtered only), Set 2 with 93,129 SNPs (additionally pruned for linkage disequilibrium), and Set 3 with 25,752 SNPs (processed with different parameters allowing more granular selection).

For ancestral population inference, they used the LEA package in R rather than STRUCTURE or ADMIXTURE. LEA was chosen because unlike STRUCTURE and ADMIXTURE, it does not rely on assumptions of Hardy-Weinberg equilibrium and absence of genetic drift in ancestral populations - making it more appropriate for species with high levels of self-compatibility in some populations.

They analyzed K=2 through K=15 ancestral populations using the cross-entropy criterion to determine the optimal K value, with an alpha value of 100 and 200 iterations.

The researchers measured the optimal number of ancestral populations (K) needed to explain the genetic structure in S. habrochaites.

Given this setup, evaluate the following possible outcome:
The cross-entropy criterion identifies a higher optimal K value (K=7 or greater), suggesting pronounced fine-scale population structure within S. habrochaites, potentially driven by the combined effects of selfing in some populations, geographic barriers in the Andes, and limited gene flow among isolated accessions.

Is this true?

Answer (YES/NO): NO